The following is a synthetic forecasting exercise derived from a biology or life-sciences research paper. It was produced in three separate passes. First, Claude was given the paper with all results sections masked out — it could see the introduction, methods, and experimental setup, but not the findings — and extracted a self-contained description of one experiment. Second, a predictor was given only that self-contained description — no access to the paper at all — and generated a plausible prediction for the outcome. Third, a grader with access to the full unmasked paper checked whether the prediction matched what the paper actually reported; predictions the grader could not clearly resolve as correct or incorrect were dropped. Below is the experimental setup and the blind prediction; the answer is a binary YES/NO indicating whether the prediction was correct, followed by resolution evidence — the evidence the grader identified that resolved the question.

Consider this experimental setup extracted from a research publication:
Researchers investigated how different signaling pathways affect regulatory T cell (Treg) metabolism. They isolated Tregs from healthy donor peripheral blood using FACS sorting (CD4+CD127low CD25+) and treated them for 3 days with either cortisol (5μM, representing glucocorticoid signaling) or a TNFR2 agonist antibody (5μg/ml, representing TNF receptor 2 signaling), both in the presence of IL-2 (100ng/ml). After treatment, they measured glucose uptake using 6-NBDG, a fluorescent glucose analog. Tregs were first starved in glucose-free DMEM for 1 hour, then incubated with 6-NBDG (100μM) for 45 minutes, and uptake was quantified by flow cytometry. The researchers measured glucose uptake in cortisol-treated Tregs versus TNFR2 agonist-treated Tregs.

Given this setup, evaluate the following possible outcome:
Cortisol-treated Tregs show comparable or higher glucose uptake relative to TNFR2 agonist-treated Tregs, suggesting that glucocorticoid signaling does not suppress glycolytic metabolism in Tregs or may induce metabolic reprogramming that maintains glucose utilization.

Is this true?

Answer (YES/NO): NO